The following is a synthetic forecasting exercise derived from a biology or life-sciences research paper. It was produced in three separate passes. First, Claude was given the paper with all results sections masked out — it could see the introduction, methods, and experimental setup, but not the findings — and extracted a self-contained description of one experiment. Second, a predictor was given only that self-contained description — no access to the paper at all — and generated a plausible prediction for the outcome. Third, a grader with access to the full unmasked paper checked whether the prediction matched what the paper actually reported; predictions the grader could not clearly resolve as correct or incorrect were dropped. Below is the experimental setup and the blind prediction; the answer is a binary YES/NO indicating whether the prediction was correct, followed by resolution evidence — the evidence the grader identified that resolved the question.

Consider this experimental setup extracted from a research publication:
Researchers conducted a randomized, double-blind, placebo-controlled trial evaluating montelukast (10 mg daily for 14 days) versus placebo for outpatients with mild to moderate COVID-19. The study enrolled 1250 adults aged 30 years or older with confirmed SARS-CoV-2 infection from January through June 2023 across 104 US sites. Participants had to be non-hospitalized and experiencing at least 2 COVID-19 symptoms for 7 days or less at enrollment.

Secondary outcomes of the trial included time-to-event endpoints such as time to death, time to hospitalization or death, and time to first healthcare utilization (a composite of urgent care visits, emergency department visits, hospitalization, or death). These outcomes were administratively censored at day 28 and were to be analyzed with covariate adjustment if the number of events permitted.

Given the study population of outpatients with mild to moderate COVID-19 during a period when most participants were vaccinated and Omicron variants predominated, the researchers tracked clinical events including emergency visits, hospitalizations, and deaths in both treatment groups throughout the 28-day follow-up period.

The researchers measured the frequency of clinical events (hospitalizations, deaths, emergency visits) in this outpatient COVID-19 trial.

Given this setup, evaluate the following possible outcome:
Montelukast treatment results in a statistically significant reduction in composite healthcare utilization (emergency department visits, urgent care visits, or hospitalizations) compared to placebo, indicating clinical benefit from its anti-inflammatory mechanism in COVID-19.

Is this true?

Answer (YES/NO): NO